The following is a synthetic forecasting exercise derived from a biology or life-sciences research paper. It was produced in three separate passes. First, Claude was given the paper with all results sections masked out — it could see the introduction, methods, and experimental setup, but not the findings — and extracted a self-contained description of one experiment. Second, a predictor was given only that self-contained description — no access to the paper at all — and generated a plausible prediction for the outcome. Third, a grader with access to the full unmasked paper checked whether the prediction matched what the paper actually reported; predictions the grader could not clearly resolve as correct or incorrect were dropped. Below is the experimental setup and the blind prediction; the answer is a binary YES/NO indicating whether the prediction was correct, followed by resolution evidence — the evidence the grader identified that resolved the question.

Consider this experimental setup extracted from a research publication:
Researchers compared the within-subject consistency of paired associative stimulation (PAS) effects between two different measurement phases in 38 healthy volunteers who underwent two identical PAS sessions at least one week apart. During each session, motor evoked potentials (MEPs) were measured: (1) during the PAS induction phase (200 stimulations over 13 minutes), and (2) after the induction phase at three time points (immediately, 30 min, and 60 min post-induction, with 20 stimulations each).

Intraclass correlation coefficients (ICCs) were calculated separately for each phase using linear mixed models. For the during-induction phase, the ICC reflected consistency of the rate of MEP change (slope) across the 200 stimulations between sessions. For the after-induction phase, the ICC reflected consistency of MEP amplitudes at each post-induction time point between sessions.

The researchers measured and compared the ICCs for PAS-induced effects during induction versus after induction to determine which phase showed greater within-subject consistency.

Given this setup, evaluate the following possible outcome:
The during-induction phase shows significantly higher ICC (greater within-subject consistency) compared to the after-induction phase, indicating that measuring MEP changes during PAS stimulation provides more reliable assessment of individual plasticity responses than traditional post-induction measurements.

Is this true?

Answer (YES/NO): NO